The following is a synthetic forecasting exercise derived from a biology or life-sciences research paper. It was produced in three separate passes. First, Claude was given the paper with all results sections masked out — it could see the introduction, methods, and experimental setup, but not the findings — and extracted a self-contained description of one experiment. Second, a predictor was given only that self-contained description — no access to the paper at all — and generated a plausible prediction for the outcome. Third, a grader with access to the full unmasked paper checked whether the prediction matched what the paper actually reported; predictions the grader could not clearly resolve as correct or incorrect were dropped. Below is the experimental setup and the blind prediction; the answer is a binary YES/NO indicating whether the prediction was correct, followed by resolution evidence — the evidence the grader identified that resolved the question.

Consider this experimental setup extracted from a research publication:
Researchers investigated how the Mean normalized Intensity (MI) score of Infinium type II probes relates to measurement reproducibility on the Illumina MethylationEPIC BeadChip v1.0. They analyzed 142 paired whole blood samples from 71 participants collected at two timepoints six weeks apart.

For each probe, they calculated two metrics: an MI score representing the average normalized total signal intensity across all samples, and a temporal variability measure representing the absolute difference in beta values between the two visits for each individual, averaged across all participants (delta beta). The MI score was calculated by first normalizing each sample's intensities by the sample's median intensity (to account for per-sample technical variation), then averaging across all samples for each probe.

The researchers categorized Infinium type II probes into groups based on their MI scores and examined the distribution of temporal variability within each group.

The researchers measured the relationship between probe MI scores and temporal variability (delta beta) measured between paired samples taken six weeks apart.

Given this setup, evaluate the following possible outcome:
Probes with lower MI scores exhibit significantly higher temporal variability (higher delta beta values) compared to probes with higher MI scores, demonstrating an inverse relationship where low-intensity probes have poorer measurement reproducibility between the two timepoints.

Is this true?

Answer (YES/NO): YES